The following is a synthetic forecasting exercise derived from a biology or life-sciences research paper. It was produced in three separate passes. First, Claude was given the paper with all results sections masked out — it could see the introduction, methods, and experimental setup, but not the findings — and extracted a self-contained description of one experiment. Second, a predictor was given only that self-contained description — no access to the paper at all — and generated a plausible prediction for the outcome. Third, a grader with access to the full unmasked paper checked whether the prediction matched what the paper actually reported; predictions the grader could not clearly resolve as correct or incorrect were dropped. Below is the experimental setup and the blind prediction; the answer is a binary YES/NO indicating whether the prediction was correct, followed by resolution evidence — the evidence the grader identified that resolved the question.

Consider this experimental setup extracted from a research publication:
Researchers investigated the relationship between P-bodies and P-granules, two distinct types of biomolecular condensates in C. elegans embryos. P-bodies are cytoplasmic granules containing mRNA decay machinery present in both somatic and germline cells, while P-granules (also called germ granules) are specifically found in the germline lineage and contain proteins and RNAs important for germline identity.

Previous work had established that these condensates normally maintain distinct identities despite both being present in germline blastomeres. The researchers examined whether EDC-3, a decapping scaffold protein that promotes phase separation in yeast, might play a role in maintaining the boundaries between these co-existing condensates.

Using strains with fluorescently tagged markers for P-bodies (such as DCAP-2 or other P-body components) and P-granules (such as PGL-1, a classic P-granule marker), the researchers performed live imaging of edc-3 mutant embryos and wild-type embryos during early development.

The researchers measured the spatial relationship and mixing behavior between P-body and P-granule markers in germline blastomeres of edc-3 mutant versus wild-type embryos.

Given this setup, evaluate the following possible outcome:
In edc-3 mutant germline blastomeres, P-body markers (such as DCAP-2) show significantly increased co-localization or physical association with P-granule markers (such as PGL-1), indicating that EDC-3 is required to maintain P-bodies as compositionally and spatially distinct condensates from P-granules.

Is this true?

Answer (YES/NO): YES